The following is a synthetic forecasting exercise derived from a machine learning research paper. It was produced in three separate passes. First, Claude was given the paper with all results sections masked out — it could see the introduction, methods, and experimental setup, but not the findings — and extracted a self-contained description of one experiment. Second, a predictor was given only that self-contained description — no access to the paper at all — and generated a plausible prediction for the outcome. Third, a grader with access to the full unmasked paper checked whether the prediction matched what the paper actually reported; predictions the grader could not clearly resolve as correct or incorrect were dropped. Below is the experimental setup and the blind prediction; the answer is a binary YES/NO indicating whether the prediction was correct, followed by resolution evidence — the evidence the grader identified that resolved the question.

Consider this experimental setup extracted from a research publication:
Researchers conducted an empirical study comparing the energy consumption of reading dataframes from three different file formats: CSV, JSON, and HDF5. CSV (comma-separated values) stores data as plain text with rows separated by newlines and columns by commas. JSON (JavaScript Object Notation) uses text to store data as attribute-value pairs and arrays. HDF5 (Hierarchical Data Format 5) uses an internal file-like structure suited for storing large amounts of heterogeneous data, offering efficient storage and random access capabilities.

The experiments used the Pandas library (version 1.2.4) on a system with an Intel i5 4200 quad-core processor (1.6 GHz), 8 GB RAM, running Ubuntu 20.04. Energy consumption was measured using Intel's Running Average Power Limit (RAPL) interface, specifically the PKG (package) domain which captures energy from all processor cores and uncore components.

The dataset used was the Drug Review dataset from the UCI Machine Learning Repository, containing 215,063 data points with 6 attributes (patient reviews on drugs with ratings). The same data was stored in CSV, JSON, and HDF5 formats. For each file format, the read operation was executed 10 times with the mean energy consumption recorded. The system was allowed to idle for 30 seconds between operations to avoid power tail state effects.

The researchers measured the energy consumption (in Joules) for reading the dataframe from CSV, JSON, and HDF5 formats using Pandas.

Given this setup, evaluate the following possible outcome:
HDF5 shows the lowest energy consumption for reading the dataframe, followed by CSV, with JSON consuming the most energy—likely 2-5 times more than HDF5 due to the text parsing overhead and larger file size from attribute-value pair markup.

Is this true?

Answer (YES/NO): NO